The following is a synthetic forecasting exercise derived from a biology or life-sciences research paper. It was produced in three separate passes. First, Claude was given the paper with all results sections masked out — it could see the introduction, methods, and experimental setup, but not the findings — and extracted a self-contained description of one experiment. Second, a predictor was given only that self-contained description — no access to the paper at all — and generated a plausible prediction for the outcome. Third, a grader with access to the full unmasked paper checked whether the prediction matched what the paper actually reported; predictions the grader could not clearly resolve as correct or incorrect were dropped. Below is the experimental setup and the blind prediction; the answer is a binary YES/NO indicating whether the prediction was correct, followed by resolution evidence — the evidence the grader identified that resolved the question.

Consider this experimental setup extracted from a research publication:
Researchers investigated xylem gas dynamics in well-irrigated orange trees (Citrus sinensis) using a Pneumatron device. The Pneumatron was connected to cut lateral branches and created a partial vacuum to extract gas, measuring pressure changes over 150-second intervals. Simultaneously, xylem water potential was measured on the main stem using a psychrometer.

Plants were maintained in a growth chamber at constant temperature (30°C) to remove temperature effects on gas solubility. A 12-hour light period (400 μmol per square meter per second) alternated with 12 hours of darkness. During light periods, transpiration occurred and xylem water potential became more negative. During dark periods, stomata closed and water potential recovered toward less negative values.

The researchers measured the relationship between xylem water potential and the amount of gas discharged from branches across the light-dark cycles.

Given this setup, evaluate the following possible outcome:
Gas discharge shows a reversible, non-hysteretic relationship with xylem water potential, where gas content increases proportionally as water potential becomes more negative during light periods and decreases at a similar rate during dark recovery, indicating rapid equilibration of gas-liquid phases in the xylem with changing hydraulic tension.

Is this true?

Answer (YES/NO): NO